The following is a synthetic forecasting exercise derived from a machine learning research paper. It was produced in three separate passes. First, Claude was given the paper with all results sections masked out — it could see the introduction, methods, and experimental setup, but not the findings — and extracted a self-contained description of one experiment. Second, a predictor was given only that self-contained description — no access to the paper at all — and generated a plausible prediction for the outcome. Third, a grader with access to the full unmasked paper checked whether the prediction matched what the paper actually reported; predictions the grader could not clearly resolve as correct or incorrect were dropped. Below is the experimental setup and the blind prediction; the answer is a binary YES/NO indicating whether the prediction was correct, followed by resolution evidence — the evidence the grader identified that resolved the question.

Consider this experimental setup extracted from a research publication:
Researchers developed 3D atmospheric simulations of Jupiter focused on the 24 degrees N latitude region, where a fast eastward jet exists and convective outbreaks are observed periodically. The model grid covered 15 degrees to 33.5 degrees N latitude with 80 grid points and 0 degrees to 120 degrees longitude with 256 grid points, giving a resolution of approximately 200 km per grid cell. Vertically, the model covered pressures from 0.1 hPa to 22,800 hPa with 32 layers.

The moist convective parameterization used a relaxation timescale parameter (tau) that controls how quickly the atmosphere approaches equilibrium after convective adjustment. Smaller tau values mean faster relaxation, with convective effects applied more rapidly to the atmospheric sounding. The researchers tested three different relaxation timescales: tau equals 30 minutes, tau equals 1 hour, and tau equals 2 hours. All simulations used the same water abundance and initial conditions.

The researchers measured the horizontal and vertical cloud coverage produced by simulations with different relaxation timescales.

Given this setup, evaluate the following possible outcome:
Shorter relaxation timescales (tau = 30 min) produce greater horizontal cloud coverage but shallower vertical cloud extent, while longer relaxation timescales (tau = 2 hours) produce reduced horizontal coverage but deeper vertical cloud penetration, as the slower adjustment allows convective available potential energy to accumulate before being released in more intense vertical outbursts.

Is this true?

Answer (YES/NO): NO